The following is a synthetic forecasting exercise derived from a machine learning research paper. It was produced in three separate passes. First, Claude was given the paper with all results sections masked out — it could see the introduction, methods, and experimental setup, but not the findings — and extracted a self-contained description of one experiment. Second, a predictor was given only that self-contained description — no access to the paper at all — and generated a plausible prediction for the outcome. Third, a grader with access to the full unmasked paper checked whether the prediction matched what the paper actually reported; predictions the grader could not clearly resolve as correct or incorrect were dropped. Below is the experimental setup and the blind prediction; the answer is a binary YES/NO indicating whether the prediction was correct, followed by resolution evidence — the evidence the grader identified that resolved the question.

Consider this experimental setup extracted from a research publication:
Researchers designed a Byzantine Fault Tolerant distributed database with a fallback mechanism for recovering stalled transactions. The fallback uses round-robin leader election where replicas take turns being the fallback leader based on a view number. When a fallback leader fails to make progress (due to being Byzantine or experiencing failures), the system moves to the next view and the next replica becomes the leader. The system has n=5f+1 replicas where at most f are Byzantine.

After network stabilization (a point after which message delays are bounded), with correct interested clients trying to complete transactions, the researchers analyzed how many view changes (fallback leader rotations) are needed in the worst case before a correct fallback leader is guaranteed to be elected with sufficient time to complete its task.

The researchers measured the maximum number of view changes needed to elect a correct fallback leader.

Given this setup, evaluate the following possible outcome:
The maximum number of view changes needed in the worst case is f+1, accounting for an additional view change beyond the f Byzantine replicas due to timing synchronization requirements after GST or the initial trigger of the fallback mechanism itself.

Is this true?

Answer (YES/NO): YES